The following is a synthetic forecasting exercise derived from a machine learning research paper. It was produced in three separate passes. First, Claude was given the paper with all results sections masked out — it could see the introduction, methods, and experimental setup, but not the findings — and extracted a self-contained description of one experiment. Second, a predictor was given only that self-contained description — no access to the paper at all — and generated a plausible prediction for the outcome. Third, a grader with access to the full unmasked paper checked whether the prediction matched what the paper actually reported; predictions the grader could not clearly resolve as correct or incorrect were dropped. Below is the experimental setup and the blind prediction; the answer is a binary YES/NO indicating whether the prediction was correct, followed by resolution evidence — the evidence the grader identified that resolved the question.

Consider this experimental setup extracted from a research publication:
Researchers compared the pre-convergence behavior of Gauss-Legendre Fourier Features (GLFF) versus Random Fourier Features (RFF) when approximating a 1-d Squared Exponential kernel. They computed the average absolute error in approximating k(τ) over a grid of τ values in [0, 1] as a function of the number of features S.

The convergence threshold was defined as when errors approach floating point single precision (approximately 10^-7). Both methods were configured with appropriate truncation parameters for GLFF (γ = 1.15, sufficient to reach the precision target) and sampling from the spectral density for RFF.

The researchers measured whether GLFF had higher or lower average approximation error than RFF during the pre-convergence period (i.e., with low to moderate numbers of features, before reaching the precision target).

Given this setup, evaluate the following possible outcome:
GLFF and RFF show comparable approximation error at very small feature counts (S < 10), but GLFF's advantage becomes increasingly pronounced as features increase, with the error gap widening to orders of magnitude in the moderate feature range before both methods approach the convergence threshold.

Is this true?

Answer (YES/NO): NO